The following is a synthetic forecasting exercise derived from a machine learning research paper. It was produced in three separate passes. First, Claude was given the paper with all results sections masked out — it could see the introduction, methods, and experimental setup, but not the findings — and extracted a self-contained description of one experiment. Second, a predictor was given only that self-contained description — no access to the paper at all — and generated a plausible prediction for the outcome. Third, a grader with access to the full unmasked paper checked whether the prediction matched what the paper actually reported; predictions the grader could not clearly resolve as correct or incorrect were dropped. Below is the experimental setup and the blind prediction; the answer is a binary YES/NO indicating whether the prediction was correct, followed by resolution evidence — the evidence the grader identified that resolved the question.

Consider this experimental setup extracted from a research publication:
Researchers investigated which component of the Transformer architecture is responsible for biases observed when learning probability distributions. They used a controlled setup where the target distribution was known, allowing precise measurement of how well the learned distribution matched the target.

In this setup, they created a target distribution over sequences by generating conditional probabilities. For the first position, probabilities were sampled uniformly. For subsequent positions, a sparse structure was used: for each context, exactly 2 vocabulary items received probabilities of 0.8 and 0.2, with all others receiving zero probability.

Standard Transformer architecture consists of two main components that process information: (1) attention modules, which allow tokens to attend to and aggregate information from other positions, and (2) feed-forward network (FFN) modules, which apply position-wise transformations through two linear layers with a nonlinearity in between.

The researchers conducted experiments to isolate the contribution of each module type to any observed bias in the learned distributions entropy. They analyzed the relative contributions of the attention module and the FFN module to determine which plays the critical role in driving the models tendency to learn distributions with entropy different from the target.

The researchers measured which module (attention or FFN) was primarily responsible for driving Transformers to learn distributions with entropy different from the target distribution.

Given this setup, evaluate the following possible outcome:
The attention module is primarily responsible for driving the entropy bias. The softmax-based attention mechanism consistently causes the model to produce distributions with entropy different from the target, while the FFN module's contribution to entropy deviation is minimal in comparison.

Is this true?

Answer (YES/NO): NO